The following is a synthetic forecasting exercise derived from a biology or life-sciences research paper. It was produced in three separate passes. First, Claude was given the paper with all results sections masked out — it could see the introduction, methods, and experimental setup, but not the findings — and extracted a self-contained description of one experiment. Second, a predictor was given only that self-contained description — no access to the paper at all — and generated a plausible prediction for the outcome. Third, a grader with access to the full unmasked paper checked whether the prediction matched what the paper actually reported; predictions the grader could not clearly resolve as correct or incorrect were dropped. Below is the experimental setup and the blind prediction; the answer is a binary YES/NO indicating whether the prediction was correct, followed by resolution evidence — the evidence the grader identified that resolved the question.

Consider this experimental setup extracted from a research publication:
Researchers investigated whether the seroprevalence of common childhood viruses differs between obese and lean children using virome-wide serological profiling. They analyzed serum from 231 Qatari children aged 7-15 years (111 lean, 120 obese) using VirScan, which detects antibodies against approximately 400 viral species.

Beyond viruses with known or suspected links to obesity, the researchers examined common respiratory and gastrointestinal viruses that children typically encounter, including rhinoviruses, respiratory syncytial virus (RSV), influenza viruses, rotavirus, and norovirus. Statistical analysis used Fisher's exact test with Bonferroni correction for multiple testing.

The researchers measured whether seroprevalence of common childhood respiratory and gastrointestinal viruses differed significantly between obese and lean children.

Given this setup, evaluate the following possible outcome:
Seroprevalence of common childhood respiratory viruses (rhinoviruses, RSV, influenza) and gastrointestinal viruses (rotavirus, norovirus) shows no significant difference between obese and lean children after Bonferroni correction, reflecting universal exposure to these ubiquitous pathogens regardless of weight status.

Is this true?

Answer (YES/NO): YES